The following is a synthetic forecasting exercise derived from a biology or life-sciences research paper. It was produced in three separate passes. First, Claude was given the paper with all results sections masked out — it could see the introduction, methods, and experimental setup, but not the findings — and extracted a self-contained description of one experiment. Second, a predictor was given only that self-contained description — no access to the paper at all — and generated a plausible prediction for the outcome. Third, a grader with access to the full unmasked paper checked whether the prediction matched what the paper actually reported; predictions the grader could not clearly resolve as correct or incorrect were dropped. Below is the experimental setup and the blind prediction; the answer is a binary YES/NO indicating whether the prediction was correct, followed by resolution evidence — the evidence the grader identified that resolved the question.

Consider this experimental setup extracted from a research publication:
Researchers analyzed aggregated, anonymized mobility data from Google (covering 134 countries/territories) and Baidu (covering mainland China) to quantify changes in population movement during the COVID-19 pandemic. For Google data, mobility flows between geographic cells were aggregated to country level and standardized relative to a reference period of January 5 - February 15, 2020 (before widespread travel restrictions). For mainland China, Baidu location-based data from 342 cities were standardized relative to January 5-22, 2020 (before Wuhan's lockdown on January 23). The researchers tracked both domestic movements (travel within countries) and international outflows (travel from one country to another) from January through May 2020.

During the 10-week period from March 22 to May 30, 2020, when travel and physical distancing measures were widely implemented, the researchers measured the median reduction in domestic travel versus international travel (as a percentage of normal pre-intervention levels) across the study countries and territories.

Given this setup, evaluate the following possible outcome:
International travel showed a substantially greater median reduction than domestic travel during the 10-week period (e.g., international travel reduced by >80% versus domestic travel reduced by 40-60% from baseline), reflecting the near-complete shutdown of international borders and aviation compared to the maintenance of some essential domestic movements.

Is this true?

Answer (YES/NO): NO